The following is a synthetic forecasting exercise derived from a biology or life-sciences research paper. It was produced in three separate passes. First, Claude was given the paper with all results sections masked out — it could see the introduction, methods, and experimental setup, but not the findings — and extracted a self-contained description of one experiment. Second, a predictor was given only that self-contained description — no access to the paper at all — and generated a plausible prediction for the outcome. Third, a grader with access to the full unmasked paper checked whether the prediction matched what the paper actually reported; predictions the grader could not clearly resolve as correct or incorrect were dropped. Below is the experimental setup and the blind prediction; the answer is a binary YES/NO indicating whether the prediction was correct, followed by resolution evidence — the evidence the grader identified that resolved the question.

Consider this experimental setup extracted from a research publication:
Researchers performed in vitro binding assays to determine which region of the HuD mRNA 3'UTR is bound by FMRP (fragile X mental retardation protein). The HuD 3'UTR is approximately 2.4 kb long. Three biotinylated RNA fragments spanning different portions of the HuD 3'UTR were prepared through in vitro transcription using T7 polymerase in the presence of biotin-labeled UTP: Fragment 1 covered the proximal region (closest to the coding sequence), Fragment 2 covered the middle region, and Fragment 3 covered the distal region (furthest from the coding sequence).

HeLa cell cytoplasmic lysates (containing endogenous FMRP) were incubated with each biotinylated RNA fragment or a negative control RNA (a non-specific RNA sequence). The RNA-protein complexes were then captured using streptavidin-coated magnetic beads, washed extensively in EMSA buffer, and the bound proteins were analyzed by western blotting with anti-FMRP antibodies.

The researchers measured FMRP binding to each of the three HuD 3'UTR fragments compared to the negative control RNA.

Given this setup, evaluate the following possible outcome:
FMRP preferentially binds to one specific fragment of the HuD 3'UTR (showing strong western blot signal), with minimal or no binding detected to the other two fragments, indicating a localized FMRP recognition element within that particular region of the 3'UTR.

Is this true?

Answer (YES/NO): NO